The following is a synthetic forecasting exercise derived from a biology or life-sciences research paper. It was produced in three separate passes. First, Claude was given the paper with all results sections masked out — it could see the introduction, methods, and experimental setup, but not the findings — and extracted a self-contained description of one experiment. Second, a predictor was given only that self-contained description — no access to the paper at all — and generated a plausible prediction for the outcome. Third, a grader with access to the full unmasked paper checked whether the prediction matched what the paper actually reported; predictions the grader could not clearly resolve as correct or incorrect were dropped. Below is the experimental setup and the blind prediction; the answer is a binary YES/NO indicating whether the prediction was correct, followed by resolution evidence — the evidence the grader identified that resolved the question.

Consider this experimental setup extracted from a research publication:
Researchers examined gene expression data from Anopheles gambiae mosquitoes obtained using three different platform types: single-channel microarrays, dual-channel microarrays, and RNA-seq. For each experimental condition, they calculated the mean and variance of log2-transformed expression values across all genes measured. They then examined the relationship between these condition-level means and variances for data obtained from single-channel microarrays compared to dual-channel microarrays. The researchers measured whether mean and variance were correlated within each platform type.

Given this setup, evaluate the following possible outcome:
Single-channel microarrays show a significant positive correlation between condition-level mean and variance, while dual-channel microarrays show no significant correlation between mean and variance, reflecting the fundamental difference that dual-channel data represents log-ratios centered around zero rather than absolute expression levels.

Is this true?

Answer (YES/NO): NO